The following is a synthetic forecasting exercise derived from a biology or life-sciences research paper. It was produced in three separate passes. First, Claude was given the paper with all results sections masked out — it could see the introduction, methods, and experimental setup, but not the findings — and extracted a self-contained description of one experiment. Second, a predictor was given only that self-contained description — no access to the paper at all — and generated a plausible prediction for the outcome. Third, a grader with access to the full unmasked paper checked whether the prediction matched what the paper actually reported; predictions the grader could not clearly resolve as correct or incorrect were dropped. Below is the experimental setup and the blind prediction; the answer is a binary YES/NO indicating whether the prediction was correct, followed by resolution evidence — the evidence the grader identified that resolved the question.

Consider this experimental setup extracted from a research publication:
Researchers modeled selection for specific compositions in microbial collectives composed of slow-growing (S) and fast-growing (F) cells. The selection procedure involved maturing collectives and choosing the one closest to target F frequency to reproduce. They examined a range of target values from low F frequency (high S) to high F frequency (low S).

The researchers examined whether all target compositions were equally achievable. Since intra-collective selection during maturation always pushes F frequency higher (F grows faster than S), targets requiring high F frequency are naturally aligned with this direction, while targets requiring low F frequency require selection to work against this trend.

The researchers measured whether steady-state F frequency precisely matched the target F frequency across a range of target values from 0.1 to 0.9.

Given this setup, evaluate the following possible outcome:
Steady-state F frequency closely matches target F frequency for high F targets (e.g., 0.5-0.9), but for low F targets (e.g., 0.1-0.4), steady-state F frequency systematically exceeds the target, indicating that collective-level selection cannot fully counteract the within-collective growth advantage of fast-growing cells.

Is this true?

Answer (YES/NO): NO